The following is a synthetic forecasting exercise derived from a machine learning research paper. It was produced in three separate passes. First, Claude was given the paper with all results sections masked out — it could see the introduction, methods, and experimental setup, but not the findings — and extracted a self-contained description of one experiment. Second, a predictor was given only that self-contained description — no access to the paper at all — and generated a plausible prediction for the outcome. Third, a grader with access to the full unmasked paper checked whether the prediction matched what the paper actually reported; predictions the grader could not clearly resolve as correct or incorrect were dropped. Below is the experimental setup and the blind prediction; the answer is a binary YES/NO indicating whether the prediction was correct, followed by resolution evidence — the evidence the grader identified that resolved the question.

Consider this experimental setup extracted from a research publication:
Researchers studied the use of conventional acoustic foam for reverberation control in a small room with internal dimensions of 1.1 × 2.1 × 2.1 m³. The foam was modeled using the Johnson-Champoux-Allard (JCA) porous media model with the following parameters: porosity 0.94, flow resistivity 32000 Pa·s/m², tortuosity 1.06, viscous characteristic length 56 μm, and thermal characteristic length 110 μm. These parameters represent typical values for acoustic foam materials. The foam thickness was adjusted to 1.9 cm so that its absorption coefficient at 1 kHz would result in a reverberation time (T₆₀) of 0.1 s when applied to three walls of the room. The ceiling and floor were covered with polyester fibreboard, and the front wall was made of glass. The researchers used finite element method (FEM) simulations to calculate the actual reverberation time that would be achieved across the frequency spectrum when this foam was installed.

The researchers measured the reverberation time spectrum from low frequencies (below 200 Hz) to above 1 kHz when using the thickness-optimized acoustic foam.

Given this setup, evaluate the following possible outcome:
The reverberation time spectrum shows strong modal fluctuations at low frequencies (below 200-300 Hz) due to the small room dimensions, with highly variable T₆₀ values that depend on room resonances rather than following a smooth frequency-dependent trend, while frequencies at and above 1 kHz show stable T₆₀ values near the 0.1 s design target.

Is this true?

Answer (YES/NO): NO